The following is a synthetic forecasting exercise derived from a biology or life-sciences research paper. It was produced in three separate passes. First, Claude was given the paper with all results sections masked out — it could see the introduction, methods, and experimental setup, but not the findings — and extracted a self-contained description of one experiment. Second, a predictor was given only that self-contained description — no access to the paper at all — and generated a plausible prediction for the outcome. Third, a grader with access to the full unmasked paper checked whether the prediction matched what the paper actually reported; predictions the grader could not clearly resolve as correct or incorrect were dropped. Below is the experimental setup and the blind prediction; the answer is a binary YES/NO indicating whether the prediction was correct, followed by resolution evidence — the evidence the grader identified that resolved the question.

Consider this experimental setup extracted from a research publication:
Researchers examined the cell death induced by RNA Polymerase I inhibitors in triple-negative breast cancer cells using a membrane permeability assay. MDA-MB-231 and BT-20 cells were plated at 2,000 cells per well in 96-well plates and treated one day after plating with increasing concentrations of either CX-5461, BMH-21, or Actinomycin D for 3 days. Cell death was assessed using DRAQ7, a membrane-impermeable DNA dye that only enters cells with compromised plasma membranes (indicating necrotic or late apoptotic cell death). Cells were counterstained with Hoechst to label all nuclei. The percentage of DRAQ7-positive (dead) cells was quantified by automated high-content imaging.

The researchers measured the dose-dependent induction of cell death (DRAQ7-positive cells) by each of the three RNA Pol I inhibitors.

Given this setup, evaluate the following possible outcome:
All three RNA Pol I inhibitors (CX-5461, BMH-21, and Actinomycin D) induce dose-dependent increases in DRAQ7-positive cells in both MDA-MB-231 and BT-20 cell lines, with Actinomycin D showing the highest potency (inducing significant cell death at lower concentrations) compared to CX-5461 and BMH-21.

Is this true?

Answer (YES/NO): NO